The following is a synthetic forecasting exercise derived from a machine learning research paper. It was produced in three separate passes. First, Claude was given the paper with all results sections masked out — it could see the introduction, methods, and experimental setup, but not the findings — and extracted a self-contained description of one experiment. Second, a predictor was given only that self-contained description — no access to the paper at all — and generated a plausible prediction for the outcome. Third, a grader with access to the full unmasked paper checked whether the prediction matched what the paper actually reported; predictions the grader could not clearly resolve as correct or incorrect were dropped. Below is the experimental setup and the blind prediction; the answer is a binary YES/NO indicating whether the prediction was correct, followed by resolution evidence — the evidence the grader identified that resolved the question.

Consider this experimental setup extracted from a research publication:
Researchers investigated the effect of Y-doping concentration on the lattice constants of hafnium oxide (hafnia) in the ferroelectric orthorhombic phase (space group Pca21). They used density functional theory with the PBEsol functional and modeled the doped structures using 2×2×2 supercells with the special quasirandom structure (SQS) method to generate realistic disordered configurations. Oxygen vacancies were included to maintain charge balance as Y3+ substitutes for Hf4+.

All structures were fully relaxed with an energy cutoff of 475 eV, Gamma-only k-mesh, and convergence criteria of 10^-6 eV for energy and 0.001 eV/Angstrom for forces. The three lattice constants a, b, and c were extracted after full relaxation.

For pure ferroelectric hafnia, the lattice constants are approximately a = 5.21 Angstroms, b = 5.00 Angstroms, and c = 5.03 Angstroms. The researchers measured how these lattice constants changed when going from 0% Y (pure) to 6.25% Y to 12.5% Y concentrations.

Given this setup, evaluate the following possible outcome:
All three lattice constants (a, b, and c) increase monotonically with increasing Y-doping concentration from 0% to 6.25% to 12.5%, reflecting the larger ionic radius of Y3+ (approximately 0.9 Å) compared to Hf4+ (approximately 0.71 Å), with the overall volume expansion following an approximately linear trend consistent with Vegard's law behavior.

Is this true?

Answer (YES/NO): NO